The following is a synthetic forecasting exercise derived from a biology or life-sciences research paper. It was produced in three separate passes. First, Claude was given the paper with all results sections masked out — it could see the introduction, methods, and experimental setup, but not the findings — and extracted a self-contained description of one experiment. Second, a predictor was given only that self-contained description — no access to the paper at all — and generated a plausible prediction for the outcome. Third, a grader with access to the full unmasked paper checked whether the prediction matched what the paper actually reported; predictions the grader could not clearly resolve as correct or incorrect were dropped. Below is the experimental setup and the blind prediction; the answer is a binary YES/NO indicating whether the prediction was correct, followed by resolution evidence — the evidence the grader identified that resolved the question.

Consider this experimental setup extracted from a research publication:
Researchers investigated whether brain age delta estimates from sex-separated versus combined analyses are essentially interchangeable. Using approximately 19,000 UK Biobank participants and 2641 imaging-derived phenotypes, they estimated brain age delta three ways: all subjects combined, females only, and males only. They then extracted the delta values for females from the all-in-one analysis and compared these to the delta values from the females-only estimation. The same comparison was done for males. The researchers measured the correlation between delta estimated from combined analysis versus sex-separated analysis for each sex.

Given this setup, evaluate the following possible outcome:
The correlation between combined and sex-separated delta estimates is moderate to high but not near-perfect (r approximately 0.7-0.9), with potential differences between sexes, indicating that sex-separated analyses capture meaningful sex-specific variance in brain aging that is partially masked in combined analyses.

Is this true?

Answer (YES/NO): NO